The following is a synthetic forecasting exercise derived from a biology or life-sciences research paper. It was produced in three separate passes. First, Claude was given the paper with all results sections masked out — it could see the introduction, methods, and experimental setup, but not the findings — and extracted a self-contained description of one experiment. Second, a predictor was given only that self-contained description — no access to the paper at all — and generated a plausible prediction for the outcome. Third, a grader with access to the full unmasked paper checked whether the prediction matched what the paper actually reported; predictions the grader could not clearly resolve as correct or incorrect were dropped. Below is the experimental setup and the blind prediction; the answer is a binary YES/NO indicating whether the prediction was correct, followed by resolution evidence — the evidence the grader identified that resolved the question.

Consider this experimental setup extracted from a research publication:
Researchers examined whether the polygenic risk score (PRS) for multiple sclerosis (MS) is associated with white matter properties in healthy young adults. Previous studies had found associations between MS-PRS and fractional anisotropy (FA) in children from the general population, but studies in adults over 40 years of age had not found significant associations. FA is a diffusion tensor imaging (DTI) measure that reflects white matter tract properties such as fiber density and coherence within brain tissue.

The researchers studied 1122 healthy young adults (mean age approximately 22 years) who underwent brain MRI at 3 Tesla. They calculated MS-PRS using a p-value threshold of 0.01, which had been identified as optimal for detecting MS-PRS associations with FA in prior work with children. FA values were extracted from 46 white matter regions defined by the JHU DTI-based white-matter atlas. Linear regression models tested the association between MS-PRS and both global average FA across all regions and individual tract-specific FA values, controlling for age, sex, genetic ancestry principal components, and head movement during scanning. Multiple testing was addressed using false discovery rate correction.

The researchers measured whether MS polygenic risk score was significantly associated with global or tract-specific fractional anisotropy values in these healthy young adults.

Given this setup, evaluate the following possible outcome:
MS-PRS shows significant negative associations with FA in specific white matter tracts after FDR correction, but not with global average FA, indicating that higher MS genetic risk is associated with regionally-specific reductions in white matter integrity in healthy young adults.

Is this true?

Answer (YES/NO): NO